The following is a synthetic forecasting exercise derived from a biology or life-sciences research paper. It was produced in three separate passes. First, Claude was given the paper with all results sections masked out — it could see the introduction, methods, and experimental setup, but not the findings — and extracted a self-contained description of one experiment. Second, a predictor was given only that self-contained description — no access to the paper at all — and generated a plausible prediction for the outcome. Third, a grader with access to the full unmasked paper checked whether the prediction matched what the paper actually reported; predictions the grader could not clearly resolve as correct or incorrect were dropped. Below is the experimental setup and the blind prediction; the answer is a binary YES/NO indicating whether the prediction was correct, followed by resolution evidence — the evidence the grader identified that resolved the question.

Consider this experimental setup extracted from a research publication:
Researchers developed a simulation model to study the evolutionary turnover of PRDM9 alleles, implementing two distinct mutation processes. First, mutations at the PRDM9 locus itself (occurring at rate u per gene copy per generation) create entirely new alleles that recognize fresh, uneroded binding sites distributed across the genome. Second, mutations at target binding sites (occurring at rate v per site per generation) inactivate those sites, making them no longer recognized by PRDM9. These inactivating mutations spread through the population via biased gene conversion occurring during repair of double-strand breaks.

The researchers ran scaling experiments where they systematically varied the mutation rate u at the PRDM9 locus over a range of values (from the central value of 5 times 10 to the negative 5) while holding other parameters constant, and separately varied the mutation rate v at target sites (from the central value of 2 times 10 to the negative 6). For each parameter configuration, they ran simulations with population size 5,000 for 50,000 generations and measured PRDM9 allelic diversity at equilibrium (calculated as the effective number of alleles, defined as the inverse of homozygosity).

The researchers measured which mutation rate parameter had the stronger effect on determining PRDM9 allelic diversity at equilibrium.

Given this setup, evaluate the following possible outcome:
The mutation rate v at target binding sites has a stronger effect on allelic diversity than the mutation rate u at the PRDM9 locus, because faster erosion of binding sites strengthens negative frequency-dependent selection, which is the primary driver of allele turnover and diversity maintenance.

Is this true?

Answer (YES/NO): NO